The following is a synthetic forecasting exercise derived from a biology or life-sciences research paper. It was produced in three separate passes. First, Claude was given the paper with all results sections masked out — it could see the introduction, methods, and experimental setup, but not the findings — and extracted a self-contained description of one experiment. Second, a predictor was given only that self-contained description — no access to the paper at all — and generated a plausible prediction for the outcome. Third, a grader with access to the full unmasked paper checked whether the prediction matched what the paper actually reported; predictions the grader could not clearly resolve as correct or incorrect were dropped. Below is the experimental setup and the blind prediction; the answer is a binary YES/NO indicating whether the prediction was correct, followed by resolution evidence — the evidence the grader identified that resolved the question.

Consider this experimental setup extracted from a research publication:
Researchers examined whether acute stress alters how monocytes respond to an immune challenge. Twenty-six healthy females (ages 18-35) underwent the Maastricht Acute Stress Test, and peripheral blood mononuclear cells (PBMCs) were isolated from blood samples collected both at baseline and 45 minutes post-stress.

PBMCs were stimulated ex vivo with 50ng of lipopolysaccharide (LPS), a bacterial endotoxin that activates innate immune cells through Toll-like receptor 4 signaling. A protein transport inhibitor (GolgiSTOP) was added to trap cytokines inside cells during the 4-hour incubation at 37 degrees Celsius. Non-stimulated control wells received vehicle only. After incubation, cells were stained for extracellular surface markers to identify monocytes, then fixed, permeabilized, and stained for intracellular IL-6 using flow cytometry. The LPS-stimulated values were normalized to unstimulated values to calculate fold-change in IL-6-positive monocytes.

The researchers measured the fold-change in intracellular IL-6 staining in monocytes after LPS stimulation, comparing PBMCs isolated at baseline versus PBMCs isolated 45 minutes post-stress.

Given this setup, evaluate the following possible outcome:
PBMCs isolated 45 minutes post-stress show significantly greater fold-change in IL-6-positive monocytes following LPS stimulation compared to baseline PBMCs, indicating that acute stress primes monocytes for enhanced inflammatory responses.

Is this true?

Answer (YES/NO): YES